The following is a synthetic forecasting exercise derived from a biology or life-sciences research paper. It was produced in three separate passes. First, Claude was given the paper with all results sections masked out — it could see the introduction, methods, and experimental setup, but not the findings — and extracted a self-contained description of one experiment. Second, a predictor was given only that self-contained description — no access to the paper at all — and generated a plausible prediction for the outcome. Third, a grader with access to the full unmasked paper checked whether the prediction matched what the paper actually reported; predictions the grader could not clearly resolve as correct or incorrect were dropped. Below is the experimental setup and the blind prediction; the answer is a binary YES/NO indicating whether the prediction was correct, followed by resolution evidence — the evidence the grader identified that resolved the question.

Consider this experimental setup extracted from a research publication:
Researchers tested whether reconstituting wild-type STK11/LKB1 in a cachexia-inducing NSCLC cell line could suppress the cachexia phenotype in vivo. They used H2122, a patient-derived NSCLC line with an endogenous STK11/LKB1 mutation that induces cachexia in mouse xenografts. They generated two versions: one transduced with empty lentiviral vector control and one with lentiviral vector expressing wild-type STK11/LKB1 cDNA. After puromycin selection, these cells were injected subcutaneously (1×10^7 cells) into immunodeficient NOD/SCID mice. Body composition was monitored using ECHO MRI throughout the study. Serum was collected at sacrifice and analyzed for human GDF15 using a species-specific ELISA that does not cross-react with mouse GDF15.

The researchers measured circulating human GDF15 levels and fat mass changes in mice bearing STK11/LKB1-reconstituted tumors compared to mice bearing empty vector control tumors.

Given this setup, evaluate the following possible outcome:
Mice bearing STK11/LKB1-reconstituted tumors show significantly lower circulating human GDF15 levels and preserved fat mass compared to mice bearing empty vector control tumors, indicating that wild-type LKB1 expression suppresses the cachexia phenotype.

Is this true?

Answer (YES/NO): YES